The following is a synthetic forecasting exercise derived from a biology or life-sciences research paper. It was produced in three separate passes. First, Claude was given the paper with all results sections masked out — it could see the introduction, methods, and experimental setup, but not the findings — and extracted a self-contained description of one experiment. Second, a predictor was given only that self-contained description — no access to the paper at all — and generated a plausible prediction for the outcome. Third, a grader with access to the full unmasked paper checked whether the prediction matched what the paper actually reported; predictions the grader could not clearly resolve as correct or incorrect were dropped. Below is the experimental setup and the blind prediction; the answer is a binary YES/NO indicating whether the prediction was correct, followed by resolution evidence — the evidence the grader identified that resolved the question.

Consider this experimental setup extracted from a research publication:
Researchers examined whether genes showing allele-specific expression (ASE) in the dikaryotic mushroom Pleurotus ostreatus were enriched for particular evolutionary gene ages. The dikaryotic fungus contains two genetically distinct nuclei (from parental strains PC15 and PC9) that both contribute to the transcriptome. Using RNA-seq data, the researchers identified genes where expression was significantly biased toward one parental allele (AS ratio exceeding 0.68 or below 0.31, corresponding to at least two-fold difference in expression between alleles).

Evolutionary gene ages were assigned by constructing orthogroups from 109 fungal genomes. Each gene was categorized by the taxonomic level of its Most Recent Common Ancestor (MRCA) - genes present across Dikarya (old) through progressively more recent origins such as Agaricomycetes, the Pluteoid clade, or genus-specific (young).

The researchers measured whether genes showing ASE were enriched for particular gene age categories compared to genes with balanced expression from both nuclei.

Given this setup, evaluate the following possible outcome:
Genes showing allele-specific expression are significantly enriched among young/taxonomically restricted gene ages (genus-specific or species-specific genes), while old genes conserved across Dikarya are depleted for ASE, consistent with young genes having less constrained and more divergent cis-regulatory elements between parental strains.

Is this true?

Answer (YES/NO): YES